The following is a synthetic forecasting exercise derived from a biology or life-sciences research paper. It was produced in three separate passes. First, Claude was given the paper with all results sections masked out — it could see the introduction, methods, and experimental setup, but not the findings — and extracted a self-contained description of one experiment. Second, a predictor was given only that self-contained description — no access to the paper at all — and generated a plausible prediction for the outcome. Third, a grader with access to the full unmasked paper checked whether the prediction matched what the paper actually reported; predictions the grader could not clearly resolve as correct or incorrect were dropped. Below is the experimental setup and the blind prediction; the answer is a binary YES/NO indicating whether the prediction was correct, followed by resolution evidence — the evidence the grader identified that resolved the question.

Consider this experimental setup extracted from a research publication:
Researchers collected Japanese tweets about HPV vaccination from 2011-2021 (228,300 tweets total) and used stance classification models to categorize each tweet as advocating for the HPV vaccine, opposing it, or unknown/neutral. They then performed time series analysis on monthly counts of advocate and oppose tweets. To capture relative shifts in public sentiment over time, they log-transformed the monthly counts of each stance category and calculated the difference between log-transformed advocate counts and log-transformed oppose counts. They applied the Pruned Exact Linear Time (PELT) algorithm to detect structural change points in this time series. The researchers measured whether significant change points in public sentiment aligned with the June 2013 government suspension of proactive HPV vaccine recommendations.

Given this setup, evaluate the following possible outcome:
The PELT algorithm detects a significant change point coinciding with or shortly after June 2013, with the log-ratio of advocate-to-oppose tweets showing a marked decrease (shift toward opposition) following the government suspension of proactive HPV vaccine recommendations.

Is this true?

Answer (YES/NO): YES